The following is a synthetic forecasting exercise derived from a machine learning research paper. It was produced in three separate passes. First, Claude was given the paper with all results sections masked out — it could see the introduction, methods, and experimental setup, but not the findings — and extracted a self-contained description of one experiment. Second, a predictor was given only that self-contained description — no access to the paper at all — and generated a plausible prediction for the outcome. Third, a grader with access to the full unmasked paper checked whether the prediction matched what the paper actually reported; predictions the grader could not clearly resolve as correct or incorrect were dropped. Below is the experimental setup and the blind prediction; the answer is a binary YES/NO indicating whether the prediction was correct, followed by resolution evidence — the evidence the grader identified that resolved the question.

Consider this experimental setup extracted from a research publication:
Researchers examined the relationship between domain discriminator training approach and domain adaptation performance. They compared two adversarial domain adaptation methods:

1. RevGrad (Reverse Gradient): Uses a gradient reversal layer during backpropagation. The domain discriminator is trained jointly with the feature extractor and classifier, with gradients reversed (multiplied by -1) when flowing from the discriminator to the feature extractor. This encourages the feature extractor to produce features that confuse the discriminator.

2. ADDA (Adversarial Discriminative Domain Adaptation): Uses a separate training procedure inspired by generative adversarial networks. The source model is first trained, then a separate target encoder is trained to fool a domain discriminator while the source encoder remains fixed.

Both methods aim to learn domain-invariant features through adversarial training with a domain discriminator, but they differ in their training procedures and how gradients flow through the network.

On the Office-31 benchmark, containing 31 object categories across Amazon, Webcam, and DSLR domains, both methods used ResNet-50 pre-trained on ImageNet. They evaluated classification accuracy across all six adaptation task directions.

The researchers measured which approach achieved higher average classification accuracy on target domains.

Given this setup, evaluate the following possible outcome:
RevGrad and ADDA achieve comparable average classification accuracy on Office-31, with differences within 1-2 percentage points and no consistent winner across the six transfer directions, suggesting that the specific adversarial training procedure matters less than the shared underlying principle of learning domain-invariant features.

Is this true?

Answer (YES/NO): YES